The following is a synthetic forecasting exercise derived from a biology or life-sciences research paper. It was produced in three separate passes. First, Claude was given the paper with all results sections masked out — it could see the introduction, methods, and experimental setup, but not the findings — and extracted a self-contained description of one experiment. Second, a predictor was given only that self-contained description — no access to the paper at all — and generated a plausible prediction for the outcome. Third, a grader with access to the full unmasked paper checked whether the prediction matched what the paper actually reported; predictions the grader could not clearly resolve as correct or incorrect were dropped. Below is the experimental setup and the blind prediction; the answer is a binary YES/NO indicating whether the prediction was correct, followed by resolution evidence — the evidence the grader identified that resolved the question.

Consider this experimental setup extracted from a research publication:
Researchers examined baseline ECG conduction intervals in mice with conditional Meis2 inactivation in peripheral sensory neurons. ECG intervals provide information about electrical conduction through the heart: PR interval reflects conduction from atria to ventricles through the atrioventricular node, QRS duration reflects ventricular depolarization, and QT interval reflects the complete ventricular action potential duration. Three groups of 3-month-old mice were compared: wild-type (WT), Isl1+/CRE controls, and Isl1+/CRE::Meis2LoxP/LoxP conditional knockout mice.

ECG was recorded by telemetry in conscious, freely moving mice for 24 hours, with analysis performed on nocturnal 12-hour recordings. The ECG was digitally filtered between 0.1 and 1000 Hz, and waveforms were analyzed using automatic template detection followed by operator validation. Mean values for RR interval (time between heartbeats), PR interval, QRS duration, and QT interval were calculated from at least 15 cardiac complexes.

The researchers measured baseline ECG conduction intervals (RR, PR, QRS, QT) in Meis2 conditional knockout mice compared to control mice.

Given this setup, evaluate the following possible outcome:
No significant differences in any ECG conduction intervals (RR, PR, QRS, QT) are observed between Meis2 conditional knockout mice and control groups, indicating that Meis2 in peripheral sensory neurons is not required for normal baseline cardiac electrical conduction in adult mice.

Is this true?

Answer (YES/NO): YES